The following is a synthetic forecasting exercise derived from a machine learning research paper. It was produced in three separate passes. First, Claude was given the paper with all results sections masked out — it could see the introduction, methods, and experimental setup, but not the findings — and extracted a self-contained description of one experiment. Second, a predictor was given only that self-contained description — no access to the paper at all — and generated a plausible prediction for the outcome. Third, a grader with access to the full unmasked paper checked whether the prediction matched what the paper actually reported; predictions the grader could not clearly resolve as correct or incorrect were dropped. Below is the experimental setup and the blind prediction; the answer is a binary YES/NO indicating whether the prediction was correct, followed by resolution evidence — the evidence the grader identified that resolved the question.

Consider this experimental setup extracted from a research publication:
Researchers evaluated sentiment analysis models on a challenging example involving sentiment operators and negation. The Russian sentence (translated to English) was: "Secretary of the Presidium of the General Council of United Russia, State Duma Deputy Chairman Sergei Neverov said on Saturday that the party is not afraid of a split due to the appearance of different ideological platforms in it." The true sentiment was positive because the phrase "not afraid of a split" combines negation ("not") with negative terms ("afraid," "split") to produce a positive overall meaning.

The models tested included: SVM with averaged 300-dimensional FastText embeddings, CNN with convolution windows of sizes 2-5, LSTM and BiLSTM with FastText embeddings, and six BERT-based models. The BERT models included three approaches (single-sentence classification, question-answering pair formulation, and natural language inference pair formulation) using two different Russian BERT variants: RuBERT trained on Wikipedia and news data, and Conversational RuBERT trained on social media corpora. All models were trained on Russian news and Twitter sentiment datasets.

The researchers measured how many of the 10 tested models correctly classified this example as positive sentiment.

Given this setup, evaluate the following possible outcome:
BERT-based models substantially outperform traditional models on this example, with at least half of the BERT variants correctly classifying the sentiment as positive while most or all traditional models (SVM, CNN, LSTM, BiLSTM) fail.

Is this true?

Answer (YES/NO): NO